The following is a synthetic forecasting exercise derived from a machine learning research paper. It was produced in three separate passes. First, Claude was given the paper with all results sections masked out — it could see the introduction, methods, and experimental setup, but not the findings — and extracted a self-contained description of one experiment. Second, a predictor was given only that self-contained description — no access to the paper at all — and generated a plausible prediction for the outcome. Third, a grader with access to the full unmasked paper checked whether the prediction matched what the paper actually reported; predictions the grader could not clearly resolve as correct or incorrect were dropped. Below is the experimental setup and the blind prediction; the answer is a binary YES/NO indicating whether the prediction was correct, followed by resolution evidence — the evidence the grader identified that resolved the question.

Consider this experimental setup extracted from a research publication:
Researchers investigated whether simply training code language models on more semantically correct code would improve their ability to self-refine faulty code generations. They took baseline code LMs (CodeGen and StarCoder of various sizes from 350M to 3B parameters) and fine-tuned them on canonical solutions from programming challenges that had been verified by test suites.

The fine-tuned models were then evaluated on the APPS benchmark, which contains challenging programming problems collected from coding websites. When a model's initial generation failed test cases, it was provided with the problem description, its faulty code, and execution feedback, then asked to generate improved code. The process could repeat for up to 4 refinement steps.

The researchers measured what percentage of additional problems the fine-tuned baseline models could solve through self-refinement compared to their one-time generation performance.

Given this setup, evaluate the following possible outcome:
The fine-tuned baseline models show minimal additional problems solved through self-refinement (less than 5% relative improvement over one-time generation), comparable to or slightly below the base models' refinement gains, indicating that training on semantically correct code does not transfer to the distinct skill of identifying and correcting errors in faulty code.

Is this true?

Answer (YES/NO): YES